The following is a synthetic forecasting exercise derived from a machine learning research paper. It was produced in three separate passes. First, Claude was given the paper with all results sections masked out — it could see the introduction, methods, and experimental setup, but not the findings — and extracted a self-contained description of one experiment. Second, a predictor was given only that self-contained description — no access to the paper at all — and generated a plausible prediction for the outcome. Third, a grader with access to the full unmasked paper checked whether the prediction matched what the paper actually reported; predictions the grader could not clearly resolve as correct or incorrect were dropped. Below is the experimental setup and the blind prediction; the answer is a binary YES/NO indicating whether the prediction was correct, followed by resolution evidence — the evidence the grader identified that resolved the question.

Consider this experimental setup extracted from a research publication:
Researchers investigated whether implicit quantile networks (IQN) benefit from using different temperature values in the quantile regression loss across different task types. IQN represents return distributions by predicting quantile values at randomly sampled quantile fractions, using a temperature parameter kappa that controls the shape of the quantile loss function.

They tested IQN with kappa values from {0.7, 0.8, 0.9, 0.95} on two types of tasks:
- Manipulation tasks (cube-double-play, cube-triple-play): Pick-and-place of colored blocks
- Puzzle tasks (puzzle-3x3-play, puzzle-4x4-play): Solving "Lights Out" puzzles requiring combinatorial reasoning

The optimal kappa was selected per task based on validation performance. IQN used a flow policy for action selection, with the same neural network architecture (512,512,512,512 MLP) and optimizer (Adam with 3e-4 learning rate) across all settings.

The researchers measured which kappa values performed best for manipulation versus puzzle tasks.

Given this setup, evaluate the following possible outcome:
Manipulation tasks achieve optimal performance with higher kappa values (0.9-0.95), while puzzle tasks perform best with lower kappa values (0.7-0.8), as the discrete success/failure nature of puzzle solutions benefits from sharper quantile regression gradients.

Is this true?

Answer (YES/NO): NO